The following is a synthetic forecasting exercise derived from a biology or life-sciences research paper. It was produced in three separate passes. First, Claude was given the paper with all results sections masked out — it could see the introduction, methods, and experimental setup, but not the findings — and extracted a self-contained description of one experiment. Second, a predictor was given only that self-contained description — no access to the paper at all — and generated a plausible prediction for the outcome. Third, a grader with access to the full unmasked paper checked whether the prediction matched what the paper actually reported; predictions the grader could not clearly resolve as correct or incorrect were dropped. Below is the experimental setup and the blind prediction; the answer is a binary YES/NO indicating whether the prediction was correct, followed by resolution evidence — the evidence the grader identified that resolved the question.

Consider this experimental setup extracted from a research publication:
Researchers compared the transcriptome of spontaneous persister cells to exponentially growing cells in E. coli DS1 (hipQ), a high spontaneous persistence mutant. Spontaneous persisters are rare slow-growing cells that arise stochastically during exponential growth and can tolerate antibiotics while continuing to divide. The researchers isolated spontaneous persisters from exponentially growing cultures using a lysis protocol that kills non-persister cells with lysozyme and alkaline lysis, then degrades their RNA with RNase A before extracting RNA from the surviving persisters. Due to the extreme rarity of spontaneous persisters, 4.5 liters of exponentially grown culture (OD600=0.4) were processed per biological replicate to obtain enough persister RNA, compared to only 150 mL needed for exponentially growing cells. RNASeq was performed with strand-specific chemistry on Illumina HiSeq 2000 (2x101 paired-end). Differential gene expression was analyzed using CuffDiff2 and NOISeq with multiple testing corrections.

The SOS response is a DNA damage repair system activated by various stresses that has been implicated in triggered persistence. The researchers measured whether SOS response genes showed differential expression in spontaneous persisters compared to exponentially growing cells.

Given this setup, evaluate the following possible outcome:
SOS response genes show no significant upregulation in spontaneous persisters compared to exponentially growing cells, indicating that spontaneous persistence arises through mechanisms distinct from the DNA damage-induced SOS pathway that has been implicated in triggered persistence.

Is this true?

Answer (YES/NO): YES